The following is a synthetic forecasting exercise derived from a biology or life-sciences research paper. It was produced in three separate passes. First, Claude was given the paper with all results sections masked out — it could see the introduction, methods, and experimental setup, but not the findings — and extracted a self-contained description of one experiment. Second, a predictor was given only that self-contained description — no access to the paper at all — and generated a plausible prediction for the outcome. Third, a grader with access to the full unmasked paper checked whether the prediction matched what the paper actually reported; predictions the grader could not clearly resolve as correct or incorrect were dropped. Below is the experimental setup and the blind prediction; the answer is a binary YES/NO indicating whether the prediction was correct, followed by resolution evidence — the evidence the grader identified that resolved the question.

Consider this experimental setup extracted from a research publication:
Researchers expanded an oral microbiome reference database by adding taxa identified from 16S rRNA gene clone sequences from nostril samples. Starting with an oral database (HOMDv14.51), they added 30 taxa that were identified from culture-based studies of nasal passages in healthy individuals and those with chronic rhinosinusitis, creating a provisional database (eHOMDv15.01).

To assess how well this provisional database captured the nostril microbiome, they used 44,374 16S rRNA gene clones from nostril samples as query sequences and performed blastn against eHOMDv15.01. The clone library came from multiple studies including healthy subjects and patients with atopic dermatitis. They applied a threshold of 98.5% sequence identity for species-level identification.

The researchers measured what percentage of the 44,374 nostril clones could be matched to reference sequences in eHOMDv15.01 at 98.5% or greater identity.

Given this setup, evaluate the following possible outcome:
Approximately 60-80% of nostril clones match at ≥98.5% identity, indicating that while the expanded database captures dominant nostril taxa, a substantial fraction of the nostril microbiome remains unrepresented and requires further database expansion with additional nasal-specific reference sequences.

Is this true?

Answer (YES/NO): NO